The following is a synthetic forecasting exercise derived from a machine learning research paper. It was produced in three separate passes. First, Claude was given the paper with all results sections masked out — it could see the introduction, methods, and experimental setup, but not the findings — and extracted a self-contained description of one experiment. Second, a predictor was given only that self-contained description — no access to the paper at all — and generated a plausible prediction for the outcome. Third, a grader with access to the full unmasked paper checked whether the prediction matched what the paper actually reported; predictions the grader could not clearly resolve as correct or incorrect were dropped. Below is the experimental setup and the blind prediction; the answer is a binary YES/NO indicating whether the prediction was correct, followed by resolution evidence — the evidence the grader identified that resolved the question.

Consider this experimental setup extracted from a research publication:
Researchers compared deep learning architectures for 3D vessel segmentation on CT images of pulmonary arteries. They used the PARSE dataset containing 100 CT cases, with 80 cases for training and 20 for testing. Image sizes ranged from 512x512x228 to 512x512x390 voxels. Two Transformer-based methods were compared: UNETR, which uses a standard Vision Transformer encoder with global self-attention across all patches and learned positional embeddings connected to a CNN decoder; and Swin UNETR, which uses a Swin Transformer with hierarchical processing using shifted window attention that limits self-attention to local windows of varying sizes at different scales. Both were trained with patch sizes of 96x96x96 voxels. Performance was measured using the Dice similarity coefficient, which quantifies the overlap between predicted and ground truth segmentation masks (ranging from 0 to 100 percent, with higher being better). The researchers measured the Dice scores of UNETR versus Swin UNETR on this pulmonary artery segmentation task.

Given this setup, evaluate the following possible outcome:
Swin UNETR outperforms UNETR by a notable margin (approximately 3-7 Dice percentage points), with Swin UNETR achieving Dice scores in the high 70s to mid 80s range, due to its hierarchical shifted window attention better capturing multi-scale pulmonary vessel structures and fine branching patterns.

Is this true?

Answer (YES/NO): NO